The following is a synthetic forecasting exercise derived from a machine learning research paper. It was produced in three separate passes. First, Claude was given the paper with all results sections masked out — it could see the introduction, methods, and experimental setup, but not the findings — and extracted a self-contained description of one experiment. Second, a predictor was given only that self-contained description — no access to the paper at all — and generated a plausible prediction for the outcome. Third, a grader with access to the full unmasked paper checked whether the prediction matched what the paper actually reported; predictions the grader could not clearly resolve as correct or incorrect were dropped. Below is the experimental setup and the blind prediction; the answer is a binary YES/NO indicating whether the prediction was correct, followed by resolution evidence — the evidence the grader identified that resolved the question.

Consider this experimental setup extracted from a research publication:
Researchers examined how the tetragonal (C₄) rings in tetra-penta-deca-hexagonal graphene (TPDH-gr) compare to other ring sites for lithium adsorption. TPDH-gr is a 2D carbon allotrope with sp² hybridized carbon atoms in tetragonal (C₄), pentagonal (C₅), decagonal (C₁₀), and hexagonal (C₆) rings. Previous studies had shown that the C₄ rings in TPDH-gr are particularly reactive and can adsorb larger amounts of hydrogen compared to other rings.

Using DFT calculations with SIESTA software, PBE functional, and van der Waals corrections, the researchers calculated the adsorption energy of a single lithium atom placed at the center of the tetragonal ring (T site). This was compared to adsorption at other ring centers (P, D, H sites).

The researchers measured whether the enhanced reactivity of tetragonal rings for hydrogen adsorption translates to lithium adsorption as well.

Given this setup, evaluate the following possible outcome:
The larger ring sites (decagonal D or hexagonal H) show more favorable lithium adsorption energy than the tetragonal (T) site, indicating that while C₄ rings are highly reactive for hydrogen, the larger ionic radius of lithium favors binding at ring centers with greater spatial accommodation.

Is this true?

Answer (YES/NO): NO